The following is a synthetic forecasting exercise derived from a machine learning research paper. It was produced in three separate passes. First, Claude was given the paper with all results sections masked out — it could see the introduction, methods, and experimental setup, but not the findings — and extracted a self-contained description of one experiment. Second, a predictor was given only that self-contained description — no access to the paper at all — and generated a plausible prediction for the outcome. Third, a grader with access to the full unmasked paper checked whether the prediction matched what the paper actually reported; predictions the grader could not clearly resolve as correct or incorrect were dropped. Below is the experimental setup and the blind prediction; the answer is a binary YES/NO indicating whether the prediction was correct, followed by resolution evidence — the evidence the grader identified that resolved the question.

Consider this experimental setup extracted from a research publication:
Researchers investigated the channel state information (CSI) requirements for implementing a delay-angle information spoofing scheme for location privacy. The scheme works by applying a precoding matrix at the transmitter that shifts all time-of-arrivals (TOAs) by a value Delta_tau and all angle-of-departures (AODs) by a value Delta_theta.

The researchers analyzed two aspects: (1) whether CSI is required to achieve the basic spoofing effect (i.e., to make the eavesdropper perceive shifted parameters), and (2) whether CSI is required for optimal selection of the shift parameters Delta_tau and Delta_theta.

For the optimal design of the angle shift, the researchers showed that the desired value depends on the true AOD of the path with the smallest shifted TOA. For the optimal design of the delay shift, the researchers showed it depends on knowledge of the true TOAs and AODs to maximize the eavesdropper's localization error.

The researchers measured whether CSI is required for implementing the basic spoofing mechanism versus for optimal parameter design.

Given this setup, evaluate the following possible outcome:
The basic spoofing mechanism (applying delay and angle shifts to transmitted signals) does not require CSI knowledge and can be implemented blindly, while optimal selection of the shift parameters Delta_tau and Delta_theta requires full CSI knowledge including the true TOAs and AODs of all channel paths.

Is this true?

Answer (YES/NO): YES